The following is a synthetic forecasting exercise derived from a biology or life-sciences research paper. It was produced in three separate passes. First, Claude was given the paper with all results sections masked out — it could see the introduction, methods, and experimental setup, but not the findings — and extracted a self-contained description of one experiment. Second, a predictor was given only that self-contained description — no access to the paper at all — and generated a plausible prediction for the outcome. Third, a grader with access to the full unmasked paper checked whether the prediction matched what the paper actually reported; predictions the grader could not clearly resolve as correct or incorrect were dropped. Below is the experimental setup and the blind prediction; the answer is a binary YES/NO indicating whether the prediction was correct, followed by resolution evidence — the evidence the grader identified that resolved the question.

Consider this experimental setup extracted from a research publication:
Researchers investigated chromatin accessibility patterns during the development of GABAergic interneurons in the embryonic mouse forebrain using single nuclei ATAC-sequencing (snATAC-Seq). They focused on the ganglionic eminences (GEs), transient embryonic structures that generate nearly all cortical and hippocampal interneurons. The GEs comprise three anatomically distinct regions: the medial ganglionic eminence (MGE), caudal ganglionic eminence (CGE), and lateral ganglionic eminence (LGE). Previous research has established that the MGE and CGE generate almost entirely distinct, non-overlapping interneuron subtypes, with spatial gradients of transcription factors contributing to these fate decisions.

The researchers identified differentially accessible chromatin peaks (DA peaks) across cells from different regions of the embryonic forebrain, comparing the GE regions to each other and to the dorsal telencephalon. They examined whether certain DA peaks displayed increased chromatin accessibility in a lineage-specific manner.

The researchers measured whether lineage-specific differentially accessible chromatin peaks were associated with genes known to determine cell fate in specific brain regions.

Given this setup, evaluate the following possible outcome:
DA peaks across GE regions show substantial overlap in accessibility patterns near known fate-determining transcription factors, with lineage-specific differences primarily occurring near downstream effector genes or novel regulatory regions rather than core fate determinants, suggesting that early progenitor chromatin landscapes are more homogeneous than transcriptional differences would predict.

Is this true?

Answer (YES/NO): NO